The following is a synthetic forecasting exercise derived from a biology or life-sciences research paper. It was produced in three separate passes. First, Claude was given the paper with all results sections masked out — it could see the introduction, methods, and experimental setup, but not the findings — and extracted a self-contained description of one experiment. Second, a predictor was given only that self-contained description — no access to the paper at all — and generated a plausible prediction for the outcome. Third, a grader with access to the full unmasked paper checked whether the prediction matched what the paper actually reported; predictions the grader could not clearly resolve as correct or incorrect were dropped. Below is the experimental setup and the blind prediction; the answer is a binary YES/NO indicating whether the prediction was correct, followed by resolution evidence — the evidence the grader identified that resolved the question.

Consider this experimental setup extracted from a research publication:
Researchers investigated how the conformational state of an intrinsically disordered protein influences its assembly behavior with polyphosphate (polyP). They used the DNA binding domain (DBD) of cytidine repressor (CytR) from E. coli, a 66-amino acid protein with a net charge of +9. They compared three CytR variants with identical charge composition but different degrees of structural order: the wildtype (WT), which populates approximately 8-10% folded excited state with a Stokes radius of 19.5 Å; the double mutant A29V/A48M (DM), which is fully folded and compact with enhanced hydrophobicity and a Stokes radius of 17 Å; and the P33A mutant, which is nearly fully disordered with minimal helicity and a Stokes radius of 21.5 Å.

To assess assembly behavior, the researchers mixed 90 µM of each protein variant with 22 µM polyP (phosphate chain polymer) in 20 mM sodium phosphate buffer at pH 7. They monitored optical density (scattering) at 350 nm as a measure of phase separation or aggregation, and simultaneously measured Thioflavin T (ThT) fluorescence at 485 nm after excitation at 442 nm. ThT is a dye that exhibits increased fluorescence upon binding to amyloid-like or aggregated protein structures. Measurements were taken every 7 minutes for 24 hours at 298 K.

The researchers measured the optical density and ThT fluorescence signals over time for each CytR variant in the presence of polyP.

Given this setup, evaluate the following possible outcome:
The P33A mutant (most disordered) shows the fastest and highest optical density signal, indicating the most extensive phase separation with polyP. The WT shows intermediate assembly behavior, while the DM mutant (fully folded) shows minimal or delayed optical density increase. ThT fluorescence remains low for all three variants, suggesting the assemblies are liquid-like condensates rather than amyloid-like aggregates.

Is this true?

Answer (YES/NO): NO